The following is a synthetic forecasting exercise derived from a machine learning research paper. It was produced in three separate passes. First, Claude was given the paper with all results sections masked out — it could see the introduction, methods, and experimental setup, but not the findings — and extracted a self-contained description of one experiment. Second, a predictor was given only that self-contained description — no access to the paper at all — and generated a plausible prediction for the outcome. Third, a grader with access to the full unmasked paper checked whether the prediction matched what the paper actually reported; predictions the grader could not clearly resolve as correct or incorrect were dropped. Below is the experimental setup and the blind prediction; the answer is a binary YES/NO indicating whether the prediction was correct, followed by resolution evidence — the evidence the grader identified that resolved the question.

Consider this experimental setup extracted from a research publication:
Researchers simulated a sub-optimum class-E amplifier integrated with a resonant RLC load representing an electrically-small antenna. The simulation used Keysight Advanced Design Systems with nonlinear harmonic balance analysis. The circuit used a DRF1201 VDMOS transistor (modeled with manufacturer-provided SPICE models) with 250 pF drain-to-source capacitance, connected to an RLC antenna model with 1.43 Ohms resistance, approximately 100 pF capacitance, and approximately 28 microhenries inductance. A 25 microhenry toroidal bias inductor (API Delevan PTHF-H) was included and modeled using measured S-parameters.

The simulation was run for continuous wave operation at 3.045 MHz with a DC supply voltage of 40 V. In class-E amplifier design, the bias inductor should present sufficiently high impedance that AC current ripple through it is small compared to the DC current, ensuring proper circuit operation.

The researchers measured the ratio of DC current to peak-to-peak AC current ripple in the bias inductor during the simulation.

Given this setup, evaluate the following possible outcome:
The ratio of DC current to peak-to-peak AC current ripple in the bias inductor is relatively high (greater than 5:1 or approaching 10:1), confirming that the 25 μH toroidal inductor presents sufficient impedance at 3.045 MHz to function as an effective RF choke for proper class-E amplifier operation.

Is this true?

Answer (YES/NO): NO